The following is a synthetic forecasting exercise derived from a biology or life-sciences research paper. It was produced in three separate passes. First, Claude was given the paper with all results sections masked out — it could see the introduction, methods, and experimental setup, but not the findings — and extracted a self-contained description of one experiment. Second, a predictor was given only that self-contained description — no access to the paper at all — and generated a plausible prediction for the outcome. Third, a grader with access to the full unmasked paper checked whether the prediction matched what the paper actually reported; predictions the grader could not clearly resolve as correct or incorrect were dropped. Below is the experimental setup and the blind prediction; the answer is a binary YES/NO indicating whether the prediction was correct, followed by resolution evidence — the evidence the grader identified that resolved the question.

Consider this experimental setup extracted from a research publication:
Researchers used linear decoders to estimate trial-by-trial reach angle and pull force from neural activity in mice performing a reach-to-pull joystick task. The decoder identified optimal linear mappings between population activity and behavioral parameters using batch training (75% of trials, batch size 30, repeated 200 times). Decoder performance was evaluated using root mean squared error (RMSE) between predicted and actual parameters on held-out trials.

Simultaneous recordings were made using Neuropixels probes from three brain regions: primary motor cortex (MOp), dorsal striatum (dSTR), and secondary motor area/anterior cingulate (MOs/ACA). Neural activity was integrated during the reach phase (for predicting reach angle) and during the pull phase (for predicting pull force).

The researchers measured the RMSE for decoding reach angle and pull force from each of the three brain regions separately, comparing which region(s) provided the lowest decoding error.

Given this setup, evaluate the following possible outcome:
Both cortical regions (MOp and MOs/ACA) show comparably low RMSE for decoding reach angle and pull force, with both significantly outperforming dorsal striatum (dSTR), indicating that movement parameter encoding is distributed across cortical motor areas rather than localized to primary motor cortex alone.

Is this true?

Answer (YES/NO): NO